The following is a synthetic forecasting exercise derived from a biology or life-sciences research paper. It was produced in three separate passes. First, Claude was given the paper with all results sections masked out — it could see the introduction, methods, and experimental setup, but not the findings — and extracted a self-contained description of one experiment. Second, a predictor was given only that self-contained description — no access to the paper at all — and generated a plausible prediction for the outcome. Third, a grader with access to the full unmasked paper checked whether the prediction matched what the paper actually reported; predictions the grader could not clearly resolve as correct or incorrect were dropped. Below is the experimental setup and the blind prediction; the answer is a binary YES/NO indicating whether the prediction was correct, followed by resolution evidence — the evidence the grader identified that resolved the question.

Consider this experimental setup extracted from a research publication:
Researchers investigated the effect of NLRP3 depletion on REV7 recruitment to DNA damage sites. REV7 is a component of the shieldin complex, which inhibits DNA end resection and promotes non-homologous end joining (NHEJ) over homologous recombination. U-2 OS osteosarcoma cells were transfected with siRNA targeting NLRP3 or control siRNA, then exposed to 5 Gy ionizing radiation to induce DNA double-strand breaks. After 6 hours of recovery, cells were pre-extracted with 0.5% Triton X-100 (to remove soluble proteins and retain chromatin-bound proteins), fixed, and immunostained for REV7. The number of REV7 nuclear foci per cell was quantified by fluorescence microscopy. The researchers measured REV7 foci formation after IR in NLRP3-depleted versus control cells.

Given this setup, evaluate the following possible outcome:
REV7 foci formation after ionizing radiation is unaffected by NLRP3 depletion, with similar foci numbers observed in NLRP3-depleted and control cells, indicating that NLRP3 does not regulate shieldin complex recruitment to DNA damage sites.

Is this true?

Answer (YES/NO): NO